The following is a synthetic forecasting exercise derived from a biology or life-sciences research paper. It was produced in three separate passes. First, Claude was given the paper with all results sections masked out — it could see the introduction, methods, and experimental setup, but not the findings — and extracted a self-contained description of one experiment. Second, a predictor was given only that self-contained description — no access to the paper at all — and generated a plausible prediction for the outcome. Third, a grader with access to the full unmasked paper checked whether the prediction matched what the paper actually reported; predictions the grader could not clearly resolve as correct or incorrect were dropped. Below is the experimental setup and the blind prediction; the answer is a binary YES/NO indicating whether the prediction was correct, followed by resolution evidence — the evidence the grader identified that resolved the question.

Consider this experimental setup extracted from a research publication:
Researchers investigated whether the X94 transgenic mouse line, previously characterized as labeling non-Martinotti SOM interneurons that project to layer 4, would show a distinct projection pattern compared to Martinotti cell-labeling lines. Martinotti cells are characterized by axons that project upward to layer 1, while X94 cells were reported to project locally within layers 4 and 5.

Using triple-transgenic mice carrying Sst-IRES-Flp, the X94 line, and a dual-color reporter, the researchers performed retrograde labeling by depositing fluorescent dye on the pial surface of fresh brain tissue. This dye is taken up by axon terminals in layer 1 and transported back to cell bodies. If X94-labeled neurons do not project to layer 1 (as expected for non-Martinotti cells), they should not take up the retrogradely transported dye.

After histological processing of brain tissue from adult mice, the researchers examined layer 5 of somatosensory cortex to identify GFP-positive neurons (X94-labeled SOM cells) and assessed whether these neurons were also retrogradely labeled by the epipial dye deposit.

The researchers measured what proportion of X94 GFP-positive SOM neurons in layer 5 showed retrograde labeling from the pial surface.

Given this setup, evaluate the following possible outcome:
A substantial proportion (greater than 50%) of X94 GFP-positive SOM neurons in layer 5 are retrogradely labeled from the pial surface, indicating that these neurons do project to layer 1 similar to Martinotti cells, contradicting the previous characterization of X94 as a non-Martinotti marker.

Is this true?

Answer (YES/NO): NO